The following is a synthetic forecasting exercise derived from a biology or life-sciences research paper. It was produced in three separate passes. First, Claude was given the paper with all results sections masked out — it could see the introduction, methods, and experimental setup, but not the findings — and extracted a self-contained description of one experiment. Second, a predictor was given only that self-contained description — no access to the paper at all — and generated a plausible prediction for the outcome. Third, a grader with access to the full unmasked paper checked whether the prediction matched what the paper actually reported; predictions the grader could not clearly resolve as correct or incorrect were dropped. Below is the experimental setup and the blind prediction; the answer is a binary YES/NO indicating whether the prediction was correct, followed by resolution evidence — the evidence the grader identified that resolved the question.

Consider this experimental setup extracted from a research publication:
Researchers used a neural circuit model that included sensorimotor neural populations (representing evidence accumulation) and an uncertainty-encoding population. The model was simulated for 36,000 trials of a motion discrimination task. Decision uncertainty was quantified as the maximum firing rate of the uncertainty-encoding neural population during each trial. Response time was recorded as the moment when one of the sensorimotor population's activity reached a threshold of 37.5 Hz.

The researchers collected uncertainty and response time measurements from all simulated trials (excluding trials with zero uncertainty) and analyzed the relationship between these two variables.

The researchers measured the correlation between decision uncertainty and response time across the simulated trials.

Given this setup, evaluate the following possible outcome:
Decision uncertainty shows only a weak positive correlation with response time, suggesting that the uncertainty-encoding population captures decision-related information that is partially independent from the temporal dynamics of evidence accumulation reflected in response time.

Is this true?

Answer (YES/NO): NO